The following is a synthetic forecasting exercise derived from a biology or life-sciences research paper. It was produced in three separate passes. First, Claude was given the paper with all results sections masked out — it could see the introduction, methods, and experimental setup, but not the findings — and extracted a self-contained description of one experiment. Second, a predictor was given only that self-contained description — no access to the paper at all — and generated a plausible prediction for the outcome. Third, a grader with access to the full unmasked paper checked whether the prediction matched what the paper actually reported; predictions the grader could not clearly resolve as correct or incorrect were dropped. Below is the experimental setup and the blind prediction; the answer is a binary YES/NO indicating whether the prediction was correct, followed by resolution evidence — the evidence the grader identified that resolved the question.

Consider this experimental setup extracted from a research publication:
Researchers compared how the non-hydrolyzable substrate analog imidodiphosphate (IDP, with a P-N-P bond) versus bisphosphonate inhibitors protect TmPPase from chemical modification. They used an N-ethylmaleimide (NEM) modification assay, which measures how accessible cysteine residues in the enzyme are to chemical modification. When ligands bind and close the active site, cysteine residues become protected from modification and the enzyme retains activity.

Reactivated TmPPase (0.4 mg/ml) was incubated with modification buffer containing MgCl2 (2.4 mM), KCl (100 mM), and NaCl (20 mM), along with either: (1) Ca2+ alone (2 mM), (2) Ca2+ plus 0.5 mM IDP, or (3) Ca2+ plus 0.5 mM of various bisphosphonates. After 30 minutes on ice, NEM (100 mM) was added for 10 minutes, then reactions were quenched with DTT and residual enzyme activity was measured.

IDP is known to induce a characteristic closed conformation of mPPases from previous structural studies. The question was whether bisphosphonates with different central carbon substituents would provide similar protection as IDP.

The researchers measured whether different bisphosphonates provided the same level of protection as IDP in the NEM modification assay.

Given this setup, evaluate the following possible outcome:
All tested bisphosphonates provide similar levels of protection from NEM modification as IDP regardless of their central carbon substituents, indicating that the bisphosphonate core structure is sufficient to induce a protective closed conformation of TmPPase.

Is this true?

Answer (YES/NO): NO